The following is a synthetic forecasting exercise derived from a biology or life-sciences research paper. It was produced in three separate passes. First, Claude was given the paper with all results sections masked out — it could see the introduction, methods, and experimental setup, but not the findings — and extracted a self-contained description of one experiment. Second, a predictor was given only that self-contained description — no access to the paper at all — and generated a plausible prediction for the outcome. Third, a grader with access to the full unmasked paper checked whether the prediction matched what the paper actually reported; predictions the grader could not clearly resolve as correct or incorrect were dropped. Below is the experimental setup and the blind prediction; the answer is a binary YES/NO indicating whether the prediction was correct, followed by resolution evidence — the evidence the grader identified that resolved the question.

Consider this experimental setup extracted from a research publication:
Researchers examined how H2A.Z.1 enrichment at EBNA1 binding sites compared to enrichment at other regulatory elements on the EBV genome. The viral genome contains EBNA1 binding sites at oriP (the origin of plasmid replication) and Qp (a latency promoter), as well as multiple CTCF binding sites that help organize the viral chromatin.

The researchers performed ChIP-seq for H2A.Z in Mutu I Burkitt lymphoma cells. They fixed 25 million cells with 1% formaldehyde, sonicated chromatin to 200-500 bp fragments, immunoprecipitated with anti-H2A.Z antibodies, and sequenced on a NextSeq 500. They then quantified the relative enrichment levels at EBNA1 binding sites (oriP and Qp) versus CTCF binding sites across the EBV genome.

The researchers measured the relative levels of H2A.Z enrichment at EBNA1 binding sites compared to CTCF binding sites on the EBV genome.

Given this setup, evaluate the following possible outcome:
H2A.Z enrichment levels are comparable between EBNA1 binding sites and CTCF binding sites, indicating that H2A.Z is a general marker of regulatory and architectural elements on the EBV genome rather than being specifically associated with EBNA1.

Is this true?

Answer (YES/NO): NO